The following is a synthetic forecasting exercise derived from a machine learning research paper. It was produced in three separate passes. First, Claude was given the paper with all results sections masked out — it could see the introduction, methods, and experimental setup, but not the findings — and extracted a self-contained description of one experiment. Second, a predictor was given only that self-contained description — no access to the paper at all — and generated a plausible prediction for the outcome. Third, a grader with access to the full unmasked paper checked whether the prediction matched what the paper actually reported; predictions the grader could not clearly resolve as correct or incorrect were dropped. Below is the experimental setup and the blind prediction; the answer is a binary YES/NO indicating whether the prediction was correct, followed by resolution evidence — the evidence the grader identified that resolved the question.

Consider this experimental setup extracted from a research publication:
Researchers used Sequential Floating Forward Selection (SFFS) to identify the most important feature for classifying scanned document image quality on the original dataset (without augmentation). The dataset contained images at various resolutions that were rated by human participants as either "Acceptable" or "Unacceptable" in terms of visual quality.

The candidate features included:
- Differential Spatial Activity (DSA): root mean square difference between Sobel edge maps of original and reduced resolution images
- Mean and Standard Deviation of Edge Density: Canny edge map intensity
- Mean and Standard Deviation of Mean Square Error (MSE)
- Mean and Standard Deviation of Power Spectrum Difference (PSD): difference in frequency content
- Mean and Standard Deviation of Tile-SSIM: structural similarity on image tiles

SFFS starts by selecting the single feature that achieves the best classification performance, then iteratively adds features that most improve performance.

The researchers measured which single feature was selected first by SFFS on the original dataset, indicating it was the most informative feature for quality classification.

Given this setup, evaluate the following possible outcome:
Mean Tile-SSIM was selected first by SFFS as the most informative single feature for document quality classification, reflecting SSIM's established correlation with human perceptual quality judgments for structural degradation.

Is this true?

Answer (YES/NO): NO